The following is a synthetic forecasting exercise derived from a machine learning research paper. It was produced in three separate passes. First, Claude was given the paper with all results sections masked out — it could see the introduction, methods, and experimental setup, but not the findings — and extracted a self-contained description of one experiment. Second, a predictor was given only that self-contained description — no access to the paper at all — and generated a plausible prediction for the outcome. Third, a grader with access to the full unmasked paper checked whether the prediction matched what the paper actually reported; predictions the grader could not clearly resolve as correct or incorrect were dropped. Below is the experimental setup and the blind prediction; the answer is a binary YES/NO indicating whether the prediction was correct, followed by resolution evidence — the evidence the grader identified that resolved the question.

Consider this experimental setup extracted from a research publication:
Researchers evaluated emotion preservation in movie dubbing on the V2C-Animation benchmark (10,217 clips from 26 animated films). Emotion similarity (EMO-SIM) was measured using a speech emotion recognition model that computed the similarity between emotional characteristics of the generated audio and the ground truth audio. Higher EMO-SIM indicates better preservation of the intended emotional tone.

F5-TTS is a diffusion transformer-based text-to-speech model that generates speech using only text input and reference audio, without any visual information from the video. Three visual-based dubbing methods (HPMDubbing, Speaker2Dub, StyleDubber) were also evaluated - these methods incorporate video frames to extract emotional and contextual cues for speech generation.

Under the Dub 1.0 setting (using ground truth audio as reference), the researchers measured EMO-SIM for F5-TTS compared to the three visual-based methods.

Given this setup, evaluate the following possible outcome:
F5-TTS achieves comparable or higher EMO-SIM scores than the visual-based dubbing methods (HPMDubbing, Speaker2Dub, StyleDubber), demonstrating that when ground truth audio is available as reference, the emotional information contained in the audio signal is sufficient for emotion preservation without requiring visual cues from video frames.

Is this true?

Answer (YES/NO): YES